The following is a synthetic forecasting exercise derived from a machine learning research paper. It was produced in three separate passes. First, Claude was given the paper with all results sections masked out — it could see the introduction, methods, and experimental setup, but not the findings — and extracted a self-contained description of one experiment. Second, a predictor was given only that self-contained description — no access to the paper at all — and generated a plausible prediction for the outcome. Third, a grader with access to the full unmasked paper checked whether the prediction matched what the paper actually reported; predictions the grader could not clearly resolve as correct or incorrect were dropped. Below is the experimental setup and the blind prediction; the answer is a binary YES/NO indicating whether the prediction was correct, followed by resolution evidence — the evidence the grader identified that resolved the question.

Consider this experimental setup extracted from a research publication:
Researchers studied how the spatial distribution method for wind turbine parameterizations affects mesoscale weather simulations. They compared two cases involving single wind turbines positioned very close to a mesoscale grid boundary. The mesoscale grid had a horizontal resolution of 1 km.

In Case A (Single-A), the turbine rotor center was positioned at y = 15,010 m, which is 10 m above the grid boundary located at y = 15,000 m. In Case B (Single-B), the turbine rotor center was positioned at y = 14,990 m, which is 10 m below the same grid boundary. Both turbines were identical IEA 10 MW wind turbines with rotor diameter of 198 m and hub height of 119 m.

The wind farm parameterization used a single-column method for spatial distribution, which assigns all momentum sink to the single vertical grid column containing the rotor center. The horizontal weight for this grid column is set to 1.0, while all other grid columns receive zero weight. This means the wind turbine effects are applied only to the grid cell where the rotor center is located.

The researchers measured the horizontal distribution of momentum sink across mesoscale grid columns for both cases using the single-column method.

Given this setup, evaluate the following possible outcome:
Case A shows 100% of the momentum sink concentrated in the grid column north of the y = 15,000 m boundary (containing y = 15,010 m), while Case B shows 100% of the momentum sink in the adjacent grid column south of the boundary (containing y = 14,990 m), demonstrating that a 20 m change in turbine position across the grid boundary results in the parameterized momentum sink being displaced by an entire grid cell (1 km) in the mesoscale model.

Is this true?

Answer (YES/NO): YES